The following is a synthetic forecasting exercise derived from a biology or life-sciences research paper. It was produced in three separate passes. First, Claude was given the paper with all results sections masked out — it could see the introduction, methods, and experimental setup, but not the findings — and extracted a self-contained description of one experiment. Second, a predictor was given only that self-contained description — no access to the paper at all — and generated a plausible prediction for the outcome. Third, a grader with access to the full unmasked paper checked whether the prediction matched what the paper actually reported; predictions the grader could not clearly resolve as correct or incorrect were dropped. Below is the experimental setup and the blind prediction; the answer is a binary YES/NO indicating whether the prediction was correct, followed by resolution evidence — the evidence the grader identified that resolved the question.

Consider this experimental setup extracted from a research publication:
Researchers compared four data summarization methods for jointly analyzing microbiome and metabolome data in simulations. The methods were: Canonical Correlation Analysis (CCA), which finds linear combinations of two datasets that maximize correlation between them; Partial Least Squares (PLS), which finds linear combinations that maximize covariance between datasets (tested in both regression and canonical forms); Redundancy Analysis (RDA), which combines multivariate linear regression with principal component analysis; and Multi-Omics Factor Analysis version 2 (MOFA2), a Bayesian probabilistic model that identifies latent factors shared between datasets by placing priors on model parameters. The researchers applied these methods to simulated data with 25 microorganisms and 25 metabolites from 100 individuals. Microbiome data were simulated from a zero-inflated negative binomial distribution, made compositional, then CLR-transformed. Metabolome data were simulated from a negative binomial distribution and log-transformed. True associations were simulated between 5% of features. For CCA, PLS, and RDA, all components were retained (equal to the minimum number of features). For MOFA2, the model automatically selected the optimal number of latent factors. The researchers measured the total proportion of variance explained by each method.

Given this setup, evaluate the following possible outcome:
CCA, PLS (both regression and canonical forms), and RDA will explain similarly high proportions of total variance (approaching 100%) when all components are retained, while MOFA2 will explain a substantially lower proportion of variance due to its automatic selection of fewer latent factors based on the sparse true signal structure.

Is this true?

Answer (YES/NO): NO